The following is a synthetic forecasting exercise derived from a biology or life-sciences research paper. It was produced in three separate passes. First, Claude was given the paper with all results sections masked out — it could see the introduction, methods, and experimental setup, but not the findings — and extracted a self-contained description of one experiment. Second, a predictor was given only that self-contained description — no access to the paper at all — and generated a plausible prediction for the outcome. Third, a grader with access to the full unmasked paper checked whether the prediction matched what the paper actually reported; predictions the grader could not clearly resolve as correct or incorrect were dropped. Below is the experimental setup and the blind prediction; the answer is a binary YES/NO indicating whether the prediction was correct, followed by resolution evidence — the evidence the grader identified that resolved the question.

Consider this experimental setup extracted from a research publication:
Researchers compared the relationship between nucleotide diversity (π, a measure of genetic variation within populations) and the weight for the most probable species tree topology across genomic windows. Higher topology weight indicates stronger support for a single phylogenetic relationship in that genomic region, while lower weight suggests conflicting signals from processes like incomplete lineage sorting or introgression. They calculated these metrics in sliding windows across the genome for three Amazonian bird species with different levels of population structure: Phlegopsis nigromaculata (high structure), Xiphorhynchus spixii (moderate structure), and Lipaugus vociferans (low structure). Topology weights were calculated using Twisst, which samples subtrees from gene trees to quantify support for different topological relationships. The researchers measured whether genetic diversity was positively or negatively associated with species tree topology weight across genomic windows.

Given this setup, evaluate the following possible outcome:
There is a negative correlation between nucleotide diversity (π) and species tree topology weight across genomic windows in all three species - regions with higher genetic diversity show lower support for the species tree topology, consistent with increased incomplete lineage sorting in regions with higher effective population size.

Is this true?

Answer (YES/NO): YES